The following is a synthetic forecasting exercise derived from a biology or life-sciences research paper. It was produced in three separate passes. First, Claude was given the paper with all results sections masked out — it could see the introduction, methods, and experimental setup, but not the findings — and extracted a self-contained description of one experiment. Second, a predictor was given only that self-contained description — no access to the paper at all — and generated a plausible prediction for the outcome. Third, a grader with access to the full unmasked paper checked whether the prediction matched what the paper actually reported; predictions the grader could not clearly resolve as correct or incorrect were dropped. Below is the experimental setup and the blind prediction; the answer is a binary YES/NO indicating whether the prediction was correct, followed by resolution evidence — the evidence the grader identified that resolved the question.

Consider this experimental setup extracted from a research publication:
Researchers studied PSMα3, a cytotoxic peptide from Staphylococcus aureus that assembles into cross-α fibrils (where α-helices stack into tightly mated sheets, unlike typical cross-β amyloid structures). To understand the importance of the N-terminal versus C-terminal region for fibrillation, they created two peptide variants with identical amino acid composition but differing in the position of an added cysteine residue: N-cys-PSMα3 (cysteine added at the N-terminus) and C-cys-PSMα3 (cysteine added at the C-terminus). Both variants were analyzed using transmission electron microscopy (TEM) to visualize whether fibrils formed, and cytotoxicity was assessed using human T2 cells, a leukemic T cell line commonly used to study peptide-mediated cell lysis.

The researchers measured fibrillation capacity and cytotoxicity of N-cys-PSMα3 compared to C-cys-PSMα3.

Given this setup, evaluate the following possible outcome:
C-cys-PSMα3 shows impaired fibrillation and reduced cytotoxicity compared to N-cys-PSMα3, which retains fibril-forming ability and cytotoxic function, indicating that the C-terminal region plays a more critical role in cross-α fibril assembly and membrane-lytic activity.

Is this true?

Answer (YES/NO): NO